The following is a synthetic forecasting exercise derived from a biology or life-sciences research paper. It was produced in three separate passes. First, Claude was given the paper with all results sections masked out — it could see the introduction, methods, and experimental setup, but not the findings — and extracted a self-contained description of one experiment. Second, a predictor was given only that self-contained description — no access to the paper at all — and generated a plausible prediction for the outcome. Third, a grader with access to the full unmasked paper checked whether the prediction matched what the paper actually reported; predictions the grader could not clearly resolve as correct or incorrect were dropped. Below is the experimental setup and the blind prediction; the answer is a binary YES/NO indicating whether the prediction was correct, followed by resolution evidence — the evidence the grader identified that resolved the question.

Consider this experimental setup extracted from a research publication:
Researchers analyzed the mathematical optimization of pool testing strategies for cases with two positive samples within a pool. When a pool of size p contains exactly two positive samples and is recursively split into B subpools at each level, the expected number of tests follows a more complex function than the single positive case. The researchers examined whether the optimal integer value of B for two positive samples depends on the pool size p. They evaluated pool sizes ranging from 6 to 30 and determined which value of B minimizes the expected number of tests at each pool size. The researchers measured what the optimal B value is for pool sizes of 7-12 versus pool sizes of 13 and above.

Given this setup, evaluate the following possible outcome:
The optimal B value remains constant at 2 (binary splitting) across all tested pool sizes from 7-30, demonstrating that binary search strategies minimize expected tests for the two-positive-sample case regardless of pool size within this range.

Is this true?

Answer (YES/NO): NO